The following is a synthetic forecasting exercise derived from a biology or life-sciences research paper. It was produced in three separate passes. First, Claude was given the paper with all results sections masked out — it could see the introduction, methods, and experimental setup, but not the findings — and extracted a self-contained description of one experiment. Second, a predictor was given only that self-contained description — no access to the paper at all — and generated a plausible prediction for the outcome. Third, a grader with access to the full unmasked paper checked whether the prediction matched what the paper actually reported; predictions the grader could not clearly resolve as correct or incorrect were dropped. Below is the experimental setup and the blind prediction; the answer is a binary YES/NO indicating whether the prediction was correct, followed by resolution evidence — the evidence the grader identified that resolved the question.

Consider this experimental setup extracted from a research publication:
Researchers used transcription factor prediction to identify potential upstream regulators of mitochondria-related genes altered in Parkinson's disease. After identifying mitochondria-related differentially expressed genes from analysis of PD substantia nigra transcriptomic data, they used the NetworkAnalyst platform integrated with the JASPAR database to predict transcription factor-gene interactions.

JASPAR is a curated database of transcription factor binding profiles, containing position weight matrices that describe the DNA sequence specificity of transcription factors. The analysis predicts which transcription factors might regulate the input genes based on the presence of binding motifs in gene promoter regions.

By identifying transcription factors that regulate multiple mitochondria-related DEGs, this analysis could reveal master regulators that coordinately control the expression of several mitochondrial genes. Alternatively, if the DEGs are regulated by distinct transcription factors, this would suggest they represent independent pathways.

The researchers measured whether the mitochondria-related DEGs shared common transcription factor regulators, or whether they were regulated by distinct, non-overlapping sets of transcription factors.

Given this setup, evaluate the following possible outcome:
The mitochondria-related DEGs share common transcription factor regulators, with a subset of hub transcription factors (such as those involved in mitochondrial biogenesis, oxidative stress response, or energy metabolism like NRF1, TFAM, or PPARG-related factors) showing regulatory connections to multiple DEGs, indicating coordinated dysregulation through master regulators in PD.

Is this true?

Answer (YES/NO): NO